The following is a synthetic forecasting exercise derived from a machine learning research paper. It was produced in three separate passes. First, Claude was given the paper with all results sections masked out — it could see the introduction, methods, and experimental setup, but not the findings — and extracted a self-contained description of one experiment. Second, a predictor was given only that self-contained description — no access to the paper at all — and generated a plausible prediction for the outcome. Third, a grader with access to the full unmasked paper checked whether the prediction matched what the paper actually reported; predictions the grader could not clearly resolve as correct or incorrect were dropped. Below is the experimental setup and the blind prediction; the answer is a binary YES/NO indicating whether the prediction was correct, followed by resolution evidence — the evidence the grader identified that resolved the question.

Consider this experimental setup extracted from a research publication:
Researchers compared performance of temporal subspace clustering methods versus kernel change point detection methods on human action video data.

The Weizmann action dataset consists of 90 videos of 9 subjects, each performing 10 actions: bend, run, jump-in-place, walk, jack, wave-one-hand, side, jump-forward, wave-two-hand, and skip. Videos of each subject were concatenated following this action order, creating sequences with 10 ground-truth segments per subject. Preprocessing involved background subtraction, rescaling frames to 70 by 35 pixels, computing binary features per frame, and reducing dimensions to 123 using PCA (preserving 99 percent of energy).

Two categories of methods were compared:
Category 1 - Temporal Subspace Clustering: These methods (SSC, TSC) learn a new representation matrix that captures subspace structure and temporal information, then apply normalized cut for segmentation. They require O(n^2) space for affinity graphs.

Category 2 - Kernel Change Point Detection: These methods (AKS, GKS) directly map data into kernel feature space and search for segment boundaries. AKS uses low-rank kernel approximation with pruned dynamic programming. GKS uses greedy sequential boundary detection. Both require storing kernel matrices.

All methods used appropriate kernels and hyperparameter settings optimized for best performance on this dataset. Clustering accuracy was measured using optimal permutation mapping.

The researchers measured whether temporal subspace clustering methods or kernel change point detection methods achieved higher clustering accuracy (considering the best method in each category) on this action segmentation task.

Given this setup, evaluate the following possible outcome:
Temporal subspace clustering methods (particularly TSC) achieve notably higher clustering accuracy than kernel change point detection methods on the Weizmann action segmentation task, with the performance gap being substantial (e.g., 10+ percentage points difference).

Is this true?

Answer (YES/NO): NO